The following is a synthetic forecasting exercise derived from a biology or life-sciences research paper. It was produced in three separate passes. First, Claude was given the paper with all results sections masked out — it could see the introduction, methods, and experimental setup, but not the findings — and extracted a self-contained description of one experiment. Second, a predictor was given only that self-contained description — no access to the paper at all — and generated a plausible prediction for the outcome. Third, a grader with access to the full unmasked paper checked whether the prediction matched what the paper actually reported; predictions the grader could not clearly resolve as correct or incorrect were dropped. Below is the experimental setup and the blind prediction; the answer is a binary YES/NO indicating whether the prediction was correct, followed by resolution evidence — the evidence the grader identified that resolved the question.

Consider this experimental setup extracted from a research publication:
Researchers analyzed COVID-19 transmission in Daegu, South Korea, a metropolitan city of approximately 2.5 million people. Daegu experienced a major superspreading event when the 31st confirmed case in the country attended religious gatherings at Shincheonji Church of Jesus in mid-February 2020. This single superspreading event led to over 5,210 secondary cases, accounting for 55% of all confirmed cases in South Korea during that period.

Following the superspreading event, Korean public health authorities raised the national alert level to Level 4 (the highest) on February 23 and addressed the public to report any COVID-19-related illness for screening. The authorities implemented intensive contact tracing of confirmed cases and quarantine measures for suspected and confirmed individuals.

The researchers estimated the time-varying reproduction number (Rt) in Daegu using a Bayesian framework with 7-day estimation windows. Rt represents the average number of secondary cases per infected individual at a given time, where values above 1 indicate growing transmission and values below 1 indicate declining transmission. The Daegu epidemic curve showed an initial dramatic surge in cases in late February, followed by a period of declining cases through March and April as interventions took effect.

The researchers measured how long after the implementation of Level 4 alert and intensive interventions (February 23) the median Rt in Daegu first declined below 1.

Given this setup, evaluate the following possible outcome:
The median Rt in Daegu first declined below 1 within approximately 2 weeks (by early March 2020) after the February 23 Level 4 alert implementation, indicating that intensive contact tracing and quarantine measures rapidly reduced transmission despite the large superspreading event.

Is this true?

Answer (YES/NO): YES